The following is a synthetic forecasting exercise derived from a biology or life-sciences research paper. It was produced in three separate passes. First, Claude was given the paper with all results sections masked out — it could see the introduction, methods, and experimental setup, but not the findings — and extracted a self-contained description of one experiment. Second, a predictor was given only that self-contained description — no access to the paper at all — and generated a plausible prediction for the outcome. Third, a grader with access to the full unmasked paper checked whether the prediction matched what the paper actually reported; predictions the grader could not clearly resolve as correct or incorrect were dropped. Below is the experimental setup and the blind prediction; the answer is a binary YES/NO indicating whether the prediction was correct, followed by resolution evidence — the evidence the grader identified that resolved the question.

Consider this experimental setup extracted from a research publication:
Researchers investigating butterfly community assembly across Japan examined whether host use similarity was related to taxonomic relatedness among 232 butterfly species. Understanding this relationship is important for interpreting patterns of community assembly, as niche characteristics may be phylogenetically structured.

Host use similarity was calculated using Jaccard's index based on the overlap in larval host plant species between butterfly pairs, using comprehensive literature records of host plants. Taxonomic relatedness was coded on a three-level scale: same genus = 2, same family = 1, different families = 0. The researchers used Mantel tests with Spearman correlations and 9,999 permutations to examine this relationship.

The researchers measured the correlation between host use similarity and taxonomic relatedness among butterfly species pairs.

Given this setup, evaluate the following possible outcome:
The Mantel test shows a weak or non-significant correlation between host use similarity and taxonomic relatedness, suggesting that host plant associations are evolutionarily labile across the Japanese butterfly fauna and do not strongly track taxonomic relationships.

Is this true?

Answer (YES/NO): NO